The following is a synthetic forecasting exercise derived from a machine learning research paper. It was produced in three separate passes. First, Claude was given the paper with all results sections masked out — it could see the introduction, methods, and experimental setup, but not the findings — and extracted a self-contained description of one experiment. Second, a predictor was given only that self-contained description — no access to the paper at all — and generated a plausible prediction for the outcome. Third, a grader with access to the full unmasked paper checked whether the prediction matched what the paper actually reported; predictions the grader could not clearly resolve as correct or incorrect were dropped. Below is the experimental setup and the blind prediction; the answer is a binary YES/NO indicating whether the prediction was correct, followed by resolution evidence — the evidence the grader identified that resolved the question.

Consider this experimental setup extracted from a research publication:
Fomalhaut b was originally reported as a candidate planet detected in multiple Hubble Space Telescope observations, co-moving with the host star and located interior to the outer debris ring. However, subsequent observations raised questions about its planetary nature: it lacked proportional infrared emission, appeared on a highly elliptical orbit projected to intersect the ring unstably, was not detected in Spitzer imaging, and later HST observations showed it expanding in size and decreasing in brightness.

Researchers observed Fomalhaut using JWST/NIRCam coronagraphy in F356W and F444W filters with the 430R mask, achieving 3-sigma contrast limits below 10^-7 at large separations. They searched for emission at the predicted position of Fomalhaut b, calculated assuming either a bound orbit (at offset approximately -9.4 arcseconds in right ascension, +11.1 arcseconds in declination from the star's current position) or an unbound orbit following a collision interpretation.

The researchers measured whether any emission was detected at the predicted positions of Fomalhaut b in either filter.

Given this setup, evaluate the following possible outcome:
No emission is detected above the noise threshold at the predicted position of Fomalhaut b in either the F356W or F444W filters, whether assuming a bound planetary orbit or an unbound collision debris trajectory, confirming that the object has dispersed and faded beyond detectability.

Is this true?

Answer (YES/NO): YES